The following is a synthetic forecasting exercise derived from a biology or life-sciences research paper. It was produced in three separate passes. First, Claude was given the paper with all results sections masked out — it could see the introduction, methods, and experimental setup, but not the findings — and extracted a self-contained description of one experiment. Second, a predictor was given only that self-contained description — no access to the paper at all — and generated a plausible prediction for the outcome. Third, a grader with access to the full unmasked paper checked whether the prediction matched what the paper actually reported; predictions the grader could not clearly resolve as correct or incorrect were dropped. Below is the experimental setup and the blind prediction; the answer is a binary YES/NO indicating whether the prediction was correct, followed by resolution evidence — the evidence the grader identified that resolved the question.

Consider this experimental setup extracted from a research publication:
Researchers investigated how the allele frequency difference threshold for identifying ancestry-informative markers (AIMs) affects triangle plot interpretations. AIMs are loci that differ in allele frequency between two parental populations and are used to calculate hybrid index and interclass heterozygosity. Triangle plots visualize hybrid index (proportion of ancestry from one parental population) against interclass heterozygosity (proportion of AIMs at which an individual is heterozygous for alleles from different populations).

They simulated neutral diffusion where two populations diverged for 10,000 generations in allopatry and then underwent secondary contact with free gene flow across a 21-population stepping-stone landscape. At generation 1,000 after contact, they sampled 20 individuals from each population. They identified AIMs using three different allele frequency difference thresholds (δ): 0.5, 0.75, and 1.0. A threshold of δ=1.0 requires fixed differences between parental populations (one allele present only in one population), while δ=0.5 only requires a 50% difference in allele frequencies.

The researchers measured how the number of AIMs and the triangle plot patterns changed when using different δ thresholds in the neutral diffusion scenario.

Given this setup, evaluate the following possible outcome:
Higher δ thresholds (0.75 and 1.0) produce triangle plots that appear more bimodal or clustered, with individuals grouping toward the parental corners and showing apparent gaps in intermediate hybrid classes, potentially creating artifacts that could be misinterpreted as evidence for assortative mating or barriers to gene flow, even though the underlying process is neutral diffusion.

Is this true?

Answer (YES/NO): NO